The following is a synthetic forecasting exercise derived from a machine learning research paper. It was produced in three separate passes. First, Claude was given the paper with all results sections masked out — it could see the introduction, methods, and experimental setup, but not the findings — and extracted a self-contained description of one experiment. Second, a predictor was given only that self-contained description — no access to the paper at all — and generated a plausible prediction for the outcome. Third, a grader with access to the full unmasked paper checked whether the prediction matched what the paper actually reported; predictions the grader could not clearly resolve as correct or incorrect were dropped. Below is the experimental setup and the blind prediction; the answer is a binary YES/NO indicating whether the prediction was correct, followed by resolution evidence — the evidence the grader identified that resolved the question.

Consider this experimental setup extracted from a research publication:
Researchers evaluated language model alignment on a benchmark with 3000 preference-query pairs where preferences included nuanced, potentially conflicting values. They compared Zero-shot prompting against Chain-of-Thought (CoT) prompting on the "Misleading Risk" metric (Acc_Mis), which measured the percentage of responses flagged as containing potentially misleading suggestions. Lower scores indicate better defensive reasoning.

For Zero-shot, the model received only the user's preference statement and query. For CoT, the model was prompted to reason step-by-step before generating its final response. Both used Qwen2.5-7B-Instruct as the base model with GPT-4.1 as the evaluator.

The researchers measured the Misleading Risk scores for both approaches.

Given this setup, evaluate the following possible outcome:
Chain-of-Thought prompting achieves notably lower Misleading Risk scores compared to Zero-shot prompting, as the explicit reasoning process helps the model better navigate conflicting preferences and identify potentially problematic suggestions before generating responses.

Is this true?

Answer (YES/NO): YES